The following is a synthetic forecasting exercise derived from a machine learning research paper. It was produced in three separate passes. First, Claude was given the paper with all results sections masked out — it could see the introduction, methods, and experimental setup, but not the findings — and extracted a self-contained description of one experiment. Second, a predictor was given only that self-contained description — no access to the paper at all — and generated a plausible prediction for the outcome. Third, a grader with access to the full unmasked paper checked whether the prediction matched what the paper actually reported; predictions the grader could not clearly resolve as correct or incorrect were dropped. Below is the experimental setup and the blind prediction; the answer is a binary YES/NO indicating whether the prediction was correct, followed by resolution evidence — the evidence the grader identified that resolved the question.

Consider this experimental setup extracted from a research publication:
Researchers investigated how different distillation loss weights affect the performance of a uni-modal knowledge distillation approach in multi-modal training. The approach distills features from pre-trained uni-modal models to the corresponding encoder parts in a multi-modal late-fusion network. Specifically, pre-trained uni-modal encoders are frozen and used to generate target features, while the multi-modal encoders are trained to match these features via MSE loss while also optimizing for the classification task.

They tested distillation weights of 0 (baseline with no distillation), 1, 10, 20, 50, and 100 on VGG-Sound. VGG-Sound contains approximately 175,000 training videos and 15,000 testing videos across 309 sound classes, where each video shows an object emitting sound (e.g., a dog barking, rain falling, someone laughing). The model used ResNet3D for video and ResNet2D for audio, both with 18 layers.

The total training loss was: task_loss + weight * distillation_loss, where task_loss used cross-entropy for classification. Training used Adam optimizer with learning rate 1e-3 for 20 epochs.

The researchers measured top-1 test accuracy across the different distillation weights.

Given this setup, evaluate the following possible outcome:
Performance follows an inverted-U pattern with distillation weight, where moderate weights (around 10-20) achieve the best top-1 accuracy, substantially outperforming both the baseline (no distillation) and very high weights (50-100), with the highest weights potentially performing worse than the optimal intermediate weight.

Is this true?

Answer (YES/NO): NO